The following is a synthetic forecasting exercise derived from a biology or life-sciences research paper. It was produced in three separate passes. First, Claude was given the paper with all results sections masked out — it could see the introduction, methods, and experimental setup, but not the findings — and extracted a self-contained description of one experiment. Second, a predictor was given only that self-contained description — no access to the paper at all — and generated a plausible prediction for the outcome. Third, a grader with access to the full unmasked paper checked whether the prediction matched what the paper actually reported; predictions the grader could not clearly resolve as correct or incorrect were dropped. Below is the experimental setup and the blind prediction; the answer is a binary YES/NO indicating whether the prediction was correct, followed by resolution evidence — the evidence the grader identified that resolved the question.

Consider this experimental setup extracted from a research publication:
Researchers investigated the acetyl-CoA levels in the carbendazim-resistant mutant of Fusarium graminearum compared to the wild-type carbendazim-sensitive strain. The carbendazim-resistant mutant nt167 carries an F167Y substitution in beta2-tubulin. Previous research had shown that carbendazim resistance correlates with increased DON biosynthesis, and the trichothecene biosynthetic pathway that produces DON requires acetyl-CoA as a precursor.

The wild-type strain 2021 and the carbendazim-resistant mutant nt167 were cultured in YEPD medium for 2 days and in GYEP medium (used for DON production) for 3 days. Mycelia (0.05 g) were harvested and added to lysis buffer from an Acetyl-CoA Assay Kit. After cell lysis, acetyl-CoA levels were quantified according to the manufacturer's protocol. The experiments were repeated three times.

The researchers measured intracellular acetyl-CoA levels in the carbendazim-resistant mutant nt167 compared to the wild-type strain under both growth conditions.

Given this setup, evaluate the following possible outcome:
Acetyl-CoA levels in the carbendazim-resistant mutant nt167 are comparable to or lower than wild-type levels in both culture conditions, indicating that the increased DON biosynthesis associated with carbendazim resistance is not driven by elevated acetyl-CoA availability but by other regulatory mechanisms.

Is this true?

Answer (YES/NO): NO